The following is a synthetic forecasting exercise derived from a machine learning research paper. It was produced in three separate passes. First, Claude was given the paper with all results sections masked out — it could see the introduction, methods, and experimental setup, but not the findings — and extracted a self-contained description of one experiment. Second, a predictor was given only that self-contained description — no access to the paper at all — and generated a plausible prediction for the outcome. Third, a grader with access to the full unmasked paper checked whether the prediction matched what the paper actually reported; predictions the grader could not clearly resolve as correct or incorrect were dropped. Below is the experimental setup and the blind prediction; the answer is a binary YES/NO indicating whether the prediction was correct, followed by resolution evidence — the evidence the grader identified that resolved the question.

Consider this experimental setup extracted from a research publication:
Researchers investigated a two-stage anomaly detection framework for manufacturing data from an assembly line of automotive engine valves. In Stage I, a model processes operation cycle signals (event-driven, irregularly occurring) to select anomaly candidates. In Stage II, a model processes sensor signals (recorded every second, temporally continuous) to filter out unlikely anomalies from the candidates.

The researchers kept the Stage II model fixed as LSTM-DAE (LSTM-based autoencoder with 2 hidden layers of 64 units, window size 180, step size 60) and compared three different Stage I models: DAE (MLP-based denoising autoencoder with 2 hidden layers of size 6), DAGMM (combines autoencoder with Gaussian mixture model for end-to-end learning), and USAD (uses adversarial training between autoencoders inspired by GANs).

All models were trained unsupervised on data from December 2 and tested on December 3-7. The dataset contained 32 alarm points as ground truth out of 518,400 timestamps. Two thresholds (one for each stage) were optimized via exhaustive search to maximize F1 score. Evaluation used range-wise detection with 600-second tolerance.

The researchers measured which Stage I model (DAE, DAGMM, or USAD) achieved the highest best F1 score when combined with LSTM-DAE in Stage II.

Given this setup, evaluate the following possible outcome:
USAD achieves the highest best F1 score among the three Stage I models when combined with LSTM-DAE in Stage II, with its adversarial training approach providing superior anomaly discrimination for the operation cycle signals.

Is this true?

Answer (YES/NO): NO